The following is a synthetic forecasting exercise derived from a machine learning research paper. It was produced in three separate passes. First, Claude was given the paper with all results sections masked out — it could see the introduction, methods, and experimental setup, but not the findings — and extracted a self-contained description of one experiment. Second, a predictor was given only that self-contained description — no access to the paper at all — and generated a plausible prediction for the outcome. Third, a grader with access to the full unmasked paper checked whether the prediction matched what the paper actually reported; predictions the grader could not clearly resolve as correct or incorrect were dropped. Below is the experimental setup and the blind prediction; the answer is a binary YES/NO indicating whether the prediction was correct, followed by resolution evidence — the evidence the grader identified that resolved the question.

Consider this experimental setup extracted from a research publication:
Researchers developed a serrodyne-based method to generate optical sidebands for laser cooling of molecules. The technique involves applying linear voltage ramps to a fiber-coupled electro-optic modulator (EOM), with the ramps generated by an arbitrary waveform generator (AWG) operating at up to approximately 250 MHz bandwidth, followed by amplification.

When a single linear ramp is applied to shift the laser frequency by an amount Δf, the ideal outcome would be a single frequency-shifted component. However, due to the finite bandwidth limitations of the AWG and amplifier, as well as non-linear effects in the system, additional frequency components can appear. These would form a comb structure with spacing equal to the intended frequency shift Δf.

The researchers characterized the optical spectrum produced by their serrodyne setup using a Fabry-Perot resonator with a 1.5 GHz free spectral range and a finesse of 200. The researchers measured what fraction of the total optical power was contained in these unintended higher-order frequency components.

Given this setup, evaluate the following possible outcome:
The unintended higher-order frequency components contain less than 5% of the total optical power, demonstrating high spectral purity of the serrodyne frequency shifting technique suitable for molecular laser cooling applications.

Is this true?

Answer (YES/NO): NO